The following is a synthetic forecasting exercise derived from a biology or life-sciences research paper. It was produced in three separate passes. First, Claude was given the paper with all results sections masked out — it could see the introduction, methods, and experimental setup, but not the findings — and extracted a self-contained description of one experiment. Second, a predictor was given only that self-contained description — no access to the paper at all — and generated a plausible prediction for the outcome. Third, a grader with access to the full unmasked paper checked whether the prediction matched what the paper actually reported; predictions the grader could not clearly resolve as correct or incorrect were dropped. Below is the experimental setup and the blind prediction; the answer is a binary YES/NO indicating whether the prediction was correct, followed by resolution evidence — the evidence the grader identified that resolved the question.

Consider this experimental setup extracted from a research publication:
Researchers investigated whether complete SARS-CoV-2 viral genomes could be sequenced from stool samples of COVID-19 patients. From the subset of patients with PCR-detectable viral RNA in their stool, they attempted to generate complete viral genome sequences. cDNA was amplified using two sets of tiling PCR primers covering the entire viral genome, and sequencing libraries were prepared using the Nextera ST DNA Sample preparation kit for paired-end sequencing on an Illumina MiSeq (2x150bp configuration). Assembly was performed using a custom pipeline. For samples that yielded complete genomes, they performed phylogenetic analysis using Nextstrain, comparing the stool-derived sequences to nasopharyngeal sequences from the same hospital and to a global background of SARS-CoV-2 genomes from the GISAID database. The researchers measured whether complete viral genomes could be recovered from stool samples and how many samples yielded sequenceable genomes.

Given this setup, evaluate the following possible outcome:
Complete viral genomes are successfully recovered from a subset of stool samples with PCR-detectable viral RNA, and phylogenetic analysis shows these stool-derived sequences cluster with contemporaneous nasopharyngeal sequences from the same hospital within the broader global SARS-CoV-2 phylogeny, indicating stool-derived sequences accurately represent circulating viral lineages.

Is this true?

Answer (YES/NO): YES